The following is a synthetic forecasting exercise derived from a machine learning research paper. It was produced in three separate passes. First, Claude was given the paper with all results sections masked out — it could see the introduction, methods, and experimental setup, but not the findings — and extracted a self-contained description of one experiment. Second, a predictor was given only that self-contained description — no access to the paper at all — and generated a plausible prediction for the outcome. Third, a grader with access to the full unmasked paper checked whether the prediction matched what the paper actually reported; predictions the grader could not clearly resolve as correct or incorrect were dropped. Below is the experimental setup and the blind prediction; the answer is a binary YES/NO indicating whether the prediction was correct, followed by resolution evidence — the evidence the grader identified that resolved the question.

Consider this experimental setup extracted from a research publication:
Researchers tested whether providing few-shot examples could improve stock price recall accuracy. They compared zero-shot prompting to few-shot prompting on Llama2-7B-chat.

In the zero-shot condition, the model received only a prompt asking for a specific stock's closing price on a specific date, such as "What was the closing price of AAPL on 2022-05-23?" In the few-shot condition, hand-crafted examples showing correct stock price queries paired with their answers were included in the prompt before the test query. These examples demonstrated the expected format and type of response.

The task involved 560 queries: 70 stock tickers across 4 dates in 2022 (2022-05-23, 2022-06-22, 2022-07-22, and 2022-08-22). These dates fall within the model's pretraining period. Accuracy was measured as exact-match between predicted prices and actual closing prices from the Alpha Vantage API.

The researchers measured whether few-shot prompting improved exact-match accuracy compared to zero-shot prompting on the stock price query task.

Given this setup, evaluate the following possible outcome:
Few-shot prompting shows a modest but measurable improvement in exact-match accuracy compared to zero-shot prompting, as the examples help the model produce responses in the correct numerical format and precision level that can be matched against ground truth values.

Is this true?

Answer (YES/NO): NO